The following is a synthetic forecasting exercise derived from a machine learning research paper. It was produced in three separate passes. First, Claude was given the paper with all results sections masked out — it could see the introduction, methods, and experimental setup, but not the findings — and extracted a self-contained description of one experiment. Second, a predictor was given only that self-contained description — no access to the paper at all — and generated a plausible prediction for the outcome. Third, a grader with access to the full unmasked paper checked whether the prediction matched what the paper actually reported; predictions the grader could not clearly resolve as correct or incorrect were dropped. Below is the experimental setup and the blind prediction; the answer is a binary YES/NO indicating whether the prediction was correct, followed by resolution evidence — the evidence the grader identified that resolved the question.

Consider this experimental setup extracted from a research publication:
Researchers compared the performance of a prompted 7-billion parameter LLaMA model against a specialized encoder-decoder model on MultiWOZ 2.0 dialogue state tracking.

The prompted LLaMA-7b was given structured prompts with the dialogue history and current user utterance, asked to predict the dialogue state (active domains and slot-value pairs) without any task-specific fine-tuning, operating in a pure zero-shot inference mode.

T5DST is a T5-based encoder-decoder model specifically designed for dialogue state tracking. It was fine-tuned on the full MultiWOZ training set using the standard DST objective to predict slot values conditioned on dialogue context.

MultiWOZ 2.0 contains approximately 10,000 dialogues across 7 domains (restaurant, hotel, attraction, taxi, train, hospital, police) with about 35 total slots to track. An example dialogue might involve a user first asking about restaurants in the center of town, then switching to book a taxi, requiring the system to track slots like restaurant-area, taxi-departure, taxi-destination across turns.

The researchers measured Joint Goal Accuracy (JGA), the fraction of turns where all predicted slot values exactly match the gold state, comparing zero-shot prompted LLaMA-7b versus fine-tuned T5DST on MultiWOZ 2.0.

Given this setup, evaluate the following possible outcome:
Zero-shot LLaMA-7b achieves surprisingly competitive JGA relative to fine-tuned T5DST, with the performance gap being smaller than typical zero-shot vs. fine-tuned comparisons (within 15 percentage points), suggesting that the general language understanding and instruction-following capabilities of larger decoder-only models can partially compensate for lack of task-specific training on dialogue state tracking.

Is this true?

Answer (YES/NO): NO